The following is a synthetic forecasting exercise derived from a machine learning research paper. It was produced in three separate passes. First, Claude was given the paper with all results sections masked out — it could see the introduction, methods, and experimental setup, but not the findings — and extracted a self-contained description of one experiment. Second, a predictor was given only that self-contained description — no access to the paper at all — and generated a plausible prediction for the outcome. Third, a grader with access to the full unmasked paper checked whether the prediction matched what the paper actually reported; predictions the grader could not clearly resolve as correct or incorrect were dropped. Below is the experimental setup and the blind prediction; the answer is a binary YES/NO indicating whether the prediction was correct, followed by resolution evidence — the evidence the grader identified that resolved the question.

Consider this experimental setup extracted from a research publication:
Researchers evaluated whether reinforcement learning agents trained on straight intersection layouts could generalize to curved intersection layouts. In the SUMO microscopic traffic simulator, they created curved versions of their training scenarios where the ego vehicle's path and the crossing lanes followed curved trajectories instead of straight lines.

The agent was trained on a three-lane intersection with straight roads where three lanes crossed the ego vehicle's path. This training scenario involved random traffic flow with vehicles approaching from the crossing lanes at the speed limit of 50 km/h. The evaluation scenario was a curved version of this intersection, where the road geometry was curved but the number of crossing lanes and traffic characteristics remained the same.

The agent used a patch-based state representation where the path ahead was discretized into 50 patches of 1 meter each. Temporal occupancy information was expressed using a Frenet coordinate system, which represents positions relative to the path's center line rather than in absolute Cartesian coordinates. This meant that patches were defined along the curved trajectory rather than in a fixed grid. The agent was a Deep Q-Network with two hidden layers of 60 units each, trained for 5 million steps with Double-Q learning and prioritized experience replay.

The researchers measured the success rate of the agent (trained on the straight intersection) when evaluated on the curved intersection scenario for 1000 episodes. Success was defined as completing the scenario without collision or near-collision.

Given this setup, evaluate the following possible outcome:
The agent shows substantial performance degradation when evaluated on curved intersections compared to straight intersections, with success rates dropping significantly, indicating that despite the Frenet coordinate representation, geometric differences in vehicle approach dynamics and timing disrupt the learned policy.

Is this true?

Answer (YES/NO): NO